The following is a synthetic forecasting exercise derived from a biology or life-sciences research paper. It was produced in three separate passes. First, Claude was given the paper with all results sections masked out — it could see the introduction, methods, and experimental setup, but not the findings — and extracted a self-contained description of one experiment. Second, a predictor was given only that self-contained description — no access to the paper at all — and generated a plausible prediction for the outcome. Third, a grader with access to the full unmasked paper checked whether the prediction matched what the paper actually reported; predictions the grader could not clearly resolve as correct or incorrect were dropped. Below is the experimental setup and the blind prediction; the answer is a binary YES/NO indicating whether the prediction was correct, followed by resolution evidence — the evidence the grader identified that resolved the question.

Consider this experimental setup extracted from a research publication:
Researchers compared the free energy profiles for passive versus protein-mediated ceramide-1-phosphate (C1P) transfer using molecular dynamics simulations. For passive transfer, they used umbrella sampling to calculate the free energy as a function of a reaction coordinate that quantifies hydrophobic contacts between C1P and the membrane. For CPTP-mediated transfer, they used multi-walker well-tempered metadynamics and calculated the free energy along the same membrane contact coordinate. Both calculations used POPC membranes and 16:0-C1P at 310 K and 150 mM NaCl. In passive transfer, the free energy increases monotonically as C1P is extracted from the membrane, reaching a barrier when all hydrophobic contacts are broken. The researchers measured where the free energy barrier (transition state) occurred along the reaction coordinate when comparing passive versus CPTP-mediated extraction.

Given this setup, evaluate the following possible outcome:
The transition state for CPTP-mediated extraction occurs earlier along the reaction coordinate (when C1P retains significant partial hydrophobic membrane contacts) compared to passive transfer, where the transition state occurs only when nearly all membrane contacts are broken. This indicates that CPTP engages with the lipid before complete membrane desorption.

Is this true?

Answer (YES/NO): YES